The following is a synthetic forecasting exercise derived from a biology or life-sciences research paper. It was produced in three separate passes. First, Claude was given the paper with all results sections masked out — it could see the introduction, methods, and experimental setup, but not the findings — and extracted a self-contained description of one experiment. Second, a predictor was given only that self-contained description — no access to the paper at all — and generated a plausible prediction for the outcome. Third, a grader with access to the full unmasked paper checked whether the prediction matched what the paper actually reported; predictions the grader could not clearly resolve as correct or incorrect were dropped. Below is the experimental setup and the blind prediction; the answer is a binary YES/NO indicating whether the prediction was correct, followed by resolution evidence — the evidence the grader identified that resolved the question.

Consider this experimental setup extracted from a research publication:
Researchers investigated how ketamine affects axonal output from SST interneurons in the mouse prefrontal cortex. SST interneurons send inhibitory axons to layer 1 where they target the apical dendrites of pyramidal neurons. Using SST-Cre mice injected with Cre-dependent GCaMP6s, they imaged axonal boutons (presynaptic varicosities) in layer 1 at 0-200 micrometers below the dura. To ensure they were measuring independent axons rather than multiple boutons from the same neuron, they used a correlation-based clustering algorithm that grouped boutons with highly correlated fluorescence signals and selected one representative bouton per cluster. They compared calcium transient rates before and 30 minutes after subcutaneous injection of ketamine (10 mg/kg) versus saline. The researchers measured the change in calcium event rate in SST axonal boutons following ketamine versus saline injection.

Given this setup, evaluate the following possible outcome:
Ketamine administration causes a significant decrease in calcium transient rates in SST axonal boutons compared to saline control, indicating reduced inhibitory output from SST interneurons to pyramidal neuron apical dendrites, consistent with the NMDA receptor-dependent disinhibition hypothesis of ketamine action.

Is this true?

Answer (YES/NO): YES